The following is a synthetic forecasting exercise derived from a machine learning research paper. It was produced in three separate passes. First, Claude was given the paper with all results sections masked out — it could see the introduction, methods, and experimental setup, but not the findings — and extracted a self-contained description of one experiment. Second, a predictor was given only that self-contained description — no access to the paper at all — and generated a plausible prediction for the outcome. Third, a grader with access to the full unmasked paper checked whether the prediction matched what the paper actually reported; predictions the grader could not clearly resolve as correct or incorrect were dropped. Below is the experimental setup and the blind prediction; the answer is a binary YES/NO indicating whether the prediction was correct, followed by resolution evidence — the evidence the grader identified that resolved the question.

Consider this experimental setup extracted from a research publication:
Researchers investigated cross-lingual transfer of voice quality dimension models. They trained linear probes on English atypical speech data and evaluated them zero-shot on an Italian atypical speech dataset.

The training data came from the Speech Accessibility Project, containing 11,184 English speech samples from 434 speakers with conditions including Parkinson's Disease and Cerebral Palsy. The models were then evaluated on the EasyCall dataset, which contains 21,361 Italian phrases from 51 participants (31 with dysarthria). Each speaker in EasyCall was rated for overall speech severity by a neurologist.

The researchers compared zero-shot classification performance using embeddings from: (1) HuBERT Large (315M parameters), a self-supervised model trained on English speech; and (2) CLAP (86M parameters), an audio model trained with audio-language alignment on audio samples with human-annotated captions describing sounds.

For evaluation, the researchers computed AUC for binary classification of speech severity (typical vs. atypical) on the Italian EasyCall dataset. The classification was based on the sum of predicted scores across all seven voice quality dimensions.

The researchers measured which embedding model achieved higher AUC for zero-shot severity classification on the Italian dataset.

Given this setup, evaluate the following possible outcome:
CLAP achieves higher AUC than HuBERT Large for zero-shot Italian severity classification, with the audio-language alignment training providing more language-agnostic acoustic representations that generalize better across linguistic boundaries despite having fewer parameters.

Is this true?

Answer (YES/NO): YES